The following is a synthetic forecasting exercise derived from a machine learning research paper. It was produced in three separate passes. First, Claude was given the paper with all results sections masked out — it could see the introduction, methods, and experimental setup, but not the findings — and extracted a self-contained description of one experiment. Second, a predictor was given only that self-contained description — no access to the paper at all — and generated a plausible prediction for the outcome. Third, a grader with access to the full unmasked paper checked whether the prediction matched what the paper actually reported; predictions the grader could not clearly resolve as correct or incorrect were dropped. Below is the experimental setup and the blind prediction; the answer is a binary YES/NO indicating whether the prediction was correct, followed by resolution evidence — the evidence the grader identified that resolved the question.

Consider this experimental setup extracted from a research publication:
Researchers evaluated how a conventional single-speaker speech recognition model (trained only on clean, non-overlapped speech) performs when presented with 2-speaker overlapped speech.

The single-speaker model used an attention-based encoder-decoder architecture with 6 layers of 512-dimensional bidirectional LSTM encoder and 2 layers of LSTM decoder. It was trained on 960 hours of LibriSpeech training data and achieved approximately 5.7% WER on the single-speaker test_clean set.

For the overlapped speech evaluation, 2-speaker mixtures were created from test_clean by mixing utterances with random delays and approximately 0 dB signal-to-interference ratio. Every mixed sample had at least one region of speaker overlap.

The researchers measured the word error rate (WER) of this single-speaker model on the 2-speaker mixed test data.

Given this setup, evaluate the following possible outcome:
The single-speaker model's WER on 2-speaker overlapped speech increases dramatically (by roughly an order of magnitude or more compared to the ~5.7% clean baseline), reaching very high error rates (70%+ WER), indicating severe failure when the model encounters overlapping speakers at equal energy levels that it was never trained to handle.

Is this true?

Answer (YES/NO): NO